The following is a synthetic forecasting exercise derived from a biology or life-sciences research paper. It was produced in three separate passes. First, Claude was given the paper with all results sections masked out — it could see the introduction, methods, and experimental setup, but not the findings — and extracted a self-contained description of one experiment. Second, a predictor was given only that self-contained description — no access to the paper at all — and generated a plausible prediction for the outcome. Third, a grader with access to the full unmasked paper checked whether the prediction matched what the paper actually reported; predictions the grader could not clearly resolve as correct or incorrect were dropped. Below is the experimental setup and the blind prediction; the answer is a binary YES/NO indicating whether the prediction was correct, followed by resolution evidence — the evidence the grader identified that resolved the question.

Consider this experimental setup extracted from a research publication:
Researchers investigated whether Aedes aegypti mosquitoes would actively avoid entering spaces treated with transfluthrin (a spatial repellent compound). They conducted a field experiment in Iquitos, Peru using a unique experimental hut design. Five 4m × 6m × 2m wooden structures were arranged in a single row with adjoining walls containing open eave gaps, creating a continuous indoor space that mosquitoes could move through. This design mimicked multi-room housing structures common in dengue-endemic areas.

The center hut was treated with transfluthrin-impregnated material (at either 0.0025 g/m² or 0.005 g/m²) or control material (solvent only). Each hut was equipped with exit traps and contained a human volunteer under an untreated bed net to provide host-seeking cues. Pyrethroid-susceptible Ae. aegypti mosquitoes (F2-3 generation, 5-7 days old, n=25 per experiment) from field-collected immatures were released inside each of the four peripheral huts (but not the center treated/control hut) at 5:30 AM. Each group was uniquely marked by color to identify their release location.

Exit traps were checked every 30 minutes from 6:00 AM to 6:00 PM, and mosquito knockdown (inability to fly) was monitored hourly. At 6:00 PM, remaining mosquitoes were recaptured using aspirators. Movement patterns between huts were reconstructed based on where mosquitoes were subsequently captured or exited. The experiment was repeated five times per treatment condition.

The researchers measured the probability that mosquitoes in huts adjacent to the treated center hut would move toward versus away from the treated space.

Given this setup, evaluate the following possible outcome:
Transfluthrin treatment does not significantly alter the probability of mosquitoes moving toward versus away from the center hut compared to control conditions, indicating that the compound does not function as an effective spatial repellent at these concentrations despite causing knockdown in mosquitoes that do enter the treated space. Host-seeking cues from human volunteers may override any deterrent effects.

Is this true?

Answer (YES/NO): NO